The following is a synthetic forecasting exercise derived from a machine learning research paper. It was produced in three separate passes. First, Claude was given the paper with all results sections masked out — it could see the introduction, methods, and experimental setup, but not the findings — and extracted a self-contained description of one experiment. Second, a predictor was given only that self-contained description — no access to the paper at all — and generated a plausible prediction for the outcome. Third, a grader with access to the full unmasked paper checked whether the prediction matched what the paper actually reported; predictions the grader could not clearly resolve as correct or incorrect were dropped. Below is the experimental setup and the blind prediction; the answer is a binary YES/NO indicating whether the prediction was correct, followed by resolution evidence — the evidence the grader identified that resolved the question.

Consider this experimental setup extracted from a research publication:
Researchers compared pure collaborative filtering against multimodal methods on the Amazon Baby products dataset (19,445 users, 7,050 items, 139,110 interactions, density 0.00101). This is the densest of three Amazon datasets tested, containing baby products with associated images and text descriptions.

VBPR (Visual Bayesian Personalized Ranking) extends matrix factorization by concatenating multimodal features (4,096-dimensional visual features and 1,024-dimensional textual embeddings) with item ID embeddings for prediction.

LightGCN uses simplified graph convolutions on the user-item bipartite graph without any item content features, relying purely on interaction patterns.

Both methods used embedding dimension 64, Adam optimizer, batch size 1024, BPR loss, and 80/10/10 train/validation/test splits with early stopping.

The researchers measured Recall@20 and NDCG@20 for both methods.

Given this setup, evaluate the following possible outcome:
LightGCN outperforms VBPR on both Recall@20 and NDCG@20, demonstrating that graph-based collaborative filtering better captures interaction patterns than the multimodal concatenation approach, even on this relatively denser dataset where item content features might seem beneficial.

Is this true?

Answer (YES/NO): YES